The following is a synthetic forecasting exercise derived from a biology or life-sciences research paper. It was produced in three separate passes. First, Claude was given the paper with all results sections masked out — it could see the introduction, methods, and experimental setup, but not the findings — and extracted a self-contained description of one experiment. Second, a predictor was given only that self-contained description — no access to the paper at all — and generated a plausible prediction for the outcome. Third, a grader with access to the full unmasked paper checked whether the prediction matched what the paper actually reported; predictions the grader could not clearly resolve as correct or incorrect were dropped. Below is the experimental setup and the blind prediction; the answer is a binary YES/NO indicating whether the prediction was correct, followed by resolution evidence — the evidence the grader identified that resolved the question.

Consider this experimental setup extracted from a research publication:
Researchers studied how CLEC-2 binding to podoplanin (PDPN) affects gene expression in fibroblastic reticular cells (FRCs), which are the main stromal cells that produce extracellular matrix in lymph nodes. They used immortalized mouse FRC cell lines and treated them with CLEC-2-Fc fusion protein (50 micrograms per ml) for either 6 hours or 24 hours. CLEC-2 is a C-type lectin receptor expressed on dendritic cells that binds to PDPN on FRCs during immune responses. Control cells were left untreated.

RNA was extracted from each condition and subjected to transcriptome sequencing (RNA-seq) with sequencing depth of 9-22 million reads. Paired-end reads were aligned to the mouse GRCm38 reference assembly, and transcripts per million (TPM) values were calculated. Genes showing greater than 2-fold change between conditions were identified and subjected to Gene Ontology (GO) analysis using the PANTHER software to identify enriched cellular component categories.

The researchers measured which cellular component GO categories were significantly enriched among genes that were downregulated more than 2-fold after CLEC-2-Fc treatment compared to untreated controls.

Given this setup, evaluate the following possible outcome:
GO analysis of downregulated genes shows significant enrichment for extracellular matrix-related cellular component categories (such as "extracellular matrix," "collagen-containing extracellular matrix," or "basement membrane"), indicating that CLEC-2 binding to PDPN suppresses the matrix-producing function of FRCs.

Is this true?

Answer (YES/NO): NO